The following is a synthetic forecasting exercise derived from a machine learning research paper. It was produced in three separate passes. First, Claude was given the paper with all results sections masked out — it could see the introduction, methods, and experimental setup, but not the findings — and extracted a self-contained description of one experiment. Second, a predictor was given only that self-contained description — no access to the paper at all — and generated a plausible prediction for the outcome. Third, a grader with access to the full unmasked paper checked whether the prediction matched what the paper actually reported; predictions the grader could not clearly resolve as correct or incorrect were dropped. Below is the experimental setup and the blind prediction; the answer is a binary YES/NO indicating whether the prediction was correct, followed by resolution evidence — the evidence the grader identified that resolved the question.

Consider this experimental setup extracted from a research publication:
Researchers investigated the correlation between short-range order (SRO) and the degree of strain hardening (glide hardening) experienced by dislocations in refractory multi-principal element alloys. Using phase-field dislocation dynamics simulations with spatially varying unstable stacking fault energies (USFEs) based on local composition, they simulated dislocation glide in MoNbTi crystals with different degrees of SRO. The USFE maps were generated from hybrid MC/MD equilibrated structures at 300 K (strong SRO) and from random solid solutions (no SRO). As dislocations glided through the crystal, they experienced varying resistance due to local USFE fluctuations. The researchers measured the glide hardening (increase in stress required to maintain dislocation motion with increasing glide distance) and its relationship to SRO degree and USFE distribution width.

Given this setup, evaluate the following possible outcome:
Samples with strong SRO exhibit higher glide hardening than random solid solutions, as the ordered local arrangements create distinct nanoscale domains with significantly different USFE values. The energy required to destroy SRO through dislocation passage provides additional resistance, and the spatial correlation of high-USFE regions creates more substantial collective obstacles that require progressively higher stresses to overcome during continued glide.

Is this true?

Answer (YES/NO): NO